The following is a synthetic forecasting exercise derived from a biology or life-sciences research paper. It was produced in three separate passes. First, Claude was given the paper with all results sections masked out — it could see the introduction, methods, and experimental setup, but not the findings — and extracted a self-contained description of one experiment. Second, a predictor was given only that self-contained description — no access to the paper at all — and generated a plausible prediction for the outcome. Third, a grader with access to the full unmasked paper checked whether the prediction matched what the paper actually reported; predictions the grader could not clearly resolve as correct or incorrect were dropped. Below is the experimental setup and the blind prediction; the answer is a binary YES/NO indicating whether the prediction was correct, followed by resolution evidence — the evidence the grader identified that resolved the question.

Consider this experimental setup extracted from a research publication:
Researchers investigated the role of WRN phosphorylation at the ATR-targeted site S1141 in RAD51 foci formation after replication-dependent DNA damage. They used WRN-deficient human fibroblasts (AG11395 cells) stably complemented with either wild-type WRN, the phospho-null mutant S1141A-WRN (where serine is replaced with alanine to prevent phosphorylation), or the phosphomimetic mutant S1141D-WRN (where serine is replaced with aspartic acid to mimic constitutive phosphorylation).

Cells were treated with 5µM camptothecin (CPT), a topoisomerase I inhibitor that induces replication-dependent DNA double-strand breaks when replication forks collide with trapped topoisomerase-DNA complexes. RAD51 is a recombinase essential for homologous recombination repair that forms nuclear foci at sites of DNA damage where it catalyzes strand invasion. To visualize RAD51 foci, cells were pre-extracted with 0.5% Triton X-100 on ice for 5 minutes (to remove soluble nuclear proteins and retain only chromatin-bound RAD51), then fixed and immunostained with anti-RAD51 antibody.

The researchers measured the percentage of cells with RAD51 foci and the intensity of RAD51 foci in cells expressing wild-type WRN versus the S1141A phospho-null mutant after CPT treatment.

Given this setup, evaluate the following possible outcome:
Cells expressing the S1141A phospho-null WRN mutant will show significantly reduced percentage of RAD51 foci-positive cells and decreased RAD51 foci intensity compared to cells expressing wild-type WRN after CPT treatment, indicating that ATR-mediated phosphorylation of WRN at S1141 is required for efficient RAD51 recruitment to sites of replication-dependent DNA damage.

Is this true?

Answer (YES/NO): NO